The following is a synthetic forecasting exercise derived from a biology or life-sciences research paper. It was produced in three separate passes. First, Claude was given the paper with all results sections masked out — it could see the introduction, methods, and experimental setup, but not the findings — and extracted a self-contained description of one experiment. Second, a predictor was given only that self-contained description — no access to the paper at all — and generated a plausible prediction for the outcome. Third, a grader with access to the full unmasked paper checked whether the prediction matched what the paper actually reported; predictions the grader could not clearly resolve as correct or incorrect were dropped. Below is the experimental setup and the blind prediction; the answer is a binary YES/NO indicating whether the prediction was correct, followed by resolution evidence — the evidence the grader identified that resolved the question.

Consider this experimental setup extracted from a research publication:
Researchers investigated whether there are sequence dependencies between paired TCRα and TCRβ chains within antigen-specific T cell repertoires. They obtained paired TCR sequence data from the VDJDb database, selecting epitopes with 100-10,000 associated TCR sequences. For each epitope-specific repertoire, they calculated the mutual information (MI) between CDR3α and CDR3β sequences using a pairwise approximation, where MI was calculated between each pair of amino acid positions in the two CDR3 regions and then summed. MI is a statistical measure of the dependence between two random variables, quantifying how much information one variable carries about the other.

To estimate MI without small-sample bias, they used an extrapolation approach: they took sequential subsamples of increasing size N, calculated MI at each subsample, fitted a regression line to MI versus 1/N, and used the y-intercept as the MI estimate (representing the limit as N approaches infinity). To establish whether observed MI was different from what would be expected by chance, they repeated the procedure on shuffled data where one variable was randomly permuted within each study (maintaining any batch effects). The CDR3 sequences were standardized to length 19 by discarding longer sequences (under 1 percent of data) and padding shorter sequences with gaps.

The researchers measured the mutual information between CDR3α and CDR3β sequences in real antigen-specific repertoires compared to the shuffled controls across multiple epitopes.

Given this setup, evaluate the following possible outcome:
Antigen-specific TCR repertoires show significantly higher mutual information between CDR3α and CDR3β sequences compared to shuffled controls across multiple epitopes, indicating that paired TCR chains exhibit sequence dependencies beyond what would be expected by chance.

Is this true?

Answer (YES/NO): YES